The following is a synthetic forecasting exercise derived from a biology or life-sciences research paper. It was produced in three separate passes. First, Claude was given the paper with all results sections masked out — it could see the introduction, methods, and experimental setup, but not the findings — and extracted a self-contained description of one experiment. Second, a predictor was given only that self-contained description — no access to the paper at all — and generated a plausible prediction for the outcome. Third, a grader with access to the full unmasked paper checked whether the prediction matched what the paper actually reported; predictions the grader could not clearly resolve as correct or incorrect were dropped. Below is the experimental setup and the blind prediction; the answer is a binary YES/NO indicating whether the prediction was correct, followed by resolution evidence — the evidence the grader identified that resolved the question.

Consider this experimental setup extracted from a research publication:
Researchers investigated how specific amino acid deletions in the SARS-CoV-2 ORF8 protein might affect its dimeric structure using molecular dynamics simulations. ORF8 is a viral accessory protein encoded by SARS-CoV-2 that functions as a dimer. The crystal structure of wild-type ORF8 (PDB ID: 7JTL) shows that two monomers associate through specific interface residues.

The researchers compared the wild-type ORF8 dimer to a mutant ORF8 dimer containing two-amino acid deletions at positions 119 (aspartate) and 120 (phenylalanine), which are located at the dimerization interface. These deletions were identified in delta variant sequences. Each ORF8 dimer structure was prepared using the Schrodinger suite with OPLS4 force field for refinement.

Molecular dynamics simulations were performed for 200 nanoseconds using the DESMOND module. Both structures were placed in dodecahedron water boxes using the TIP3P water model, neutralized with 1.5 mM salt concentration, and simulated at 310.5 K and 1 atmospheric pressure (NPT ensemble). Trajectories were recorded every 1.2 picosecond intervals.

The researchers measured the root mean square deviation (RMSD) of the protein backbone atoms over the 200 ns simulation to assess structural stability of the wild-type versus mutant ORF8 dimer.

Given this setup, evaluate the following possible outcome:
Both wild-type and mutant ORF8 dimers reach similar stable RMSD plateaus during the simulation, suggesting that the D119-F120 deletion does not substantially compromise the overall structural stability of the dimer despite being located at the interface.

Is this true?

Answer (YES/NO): NO